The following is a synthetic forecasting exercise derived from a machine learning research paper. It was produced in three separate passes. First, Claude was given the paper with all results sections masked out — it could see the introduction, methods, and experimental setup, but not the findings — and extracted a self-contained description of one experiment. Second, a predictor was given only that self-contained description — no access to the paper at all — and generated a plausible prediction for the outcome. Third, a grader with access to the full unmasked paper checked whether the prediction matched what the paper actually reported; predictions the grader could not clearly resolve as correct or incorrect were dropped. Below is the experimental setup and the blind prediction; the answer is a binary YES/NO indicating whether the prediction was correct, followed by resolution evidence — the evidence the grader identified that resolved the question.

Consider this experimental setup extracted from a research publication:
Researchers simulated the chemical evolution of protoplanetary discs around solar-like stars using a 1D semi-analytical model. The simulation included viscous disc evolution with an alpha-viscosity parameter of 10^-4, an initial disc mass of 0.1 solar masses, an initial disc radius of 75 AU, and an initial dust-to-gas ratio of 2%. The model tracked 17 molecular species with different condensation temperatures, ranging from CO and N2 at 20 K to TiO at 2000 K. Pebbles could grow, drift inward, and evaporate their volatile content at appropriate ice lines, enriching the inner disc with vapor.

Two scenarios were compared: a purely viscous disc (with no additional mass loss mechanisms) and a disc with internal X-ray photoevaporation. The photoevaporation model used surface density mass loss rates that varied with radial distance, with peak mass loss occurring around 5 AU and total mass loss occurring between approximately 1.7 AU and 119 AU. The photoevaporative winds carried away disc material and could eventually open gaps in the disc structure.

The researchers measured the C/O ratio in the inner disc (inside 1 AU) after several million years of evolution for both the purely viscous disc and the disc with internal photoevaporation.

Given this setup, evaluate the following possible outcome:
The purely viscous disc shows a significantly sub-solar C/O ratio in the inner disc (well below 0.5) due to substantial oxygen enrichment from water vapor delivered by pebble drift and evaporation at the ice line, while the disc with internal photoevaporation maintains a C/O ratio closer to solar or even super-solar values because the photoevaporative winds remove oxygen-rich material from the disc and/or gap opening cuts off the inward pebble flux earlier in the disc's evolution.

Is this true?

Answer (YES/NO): NO